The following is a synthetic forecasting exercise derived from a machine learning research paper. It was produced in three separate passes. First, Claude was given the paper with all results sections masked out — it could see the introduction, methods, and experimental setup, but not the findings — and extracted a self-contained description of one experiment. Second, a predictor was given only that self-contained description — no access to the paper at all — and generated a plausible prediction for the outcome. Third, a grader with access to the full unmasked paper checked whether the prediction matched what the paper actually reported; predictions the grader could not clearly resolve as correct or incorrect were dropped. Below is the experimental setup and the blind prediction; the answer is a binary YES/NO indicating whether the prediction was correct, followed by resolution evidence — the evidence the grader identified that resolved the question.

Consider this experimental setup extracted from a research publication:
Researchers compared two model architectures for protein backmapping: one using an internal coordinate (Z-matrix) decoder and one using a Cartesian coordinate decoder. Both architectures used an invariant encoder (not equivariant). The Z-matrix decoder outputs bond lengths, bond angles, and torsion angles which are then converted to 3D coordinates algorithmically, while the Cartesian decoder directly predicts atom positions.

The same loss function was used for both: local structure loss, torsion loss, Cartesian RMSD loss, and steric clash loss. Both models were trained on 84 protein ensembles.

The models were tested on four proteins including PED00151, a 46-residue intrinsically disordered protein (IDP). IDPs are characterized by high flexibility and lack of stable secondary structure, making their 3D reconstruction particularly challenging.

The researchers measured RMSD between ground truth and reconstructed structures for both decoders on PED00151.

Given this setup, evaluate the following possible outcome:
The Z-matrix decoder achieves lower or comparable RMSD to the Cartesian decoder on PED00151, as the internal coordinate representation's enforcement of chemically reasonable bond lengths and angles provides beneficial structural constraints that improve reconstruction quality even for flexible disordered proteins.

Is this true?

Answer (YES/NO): YES